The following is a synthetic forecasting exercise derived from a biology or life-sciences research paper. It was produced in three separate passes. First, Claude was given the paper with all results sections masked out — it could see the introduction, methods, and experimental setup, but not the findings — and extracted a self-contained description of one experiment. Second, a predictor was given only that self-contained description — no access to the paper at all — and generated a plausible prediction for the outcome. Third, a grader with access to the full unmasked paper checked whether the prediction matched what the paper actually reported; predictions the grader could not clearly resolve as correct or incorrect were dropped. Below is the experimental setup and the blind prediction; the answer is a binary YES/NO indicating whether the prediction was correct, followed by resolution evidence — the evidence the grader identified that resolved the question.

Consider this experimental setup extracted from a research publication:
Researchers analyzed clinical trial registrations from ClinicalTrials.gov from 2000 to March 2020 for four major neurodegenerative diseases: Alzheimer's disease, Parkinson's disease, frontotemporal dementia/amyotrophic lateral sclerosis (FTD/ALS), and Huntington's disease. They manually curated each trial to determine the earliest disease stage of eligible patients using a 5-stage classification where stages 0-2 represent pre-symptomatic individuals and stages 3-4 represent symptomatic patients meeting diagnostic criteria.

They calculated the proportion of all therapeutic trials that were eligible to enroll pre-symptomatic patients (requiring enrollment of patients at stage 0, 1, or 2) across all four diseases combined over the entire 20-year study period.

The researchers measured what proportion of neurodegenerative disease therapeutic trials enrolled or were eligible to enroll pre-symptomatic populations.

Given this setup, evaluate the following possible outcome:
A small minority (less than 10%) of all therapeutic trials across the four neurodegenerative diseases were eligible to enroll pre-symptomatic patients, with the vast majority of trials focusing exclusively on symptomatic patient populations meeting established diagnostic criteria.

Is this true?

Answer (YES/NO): YES